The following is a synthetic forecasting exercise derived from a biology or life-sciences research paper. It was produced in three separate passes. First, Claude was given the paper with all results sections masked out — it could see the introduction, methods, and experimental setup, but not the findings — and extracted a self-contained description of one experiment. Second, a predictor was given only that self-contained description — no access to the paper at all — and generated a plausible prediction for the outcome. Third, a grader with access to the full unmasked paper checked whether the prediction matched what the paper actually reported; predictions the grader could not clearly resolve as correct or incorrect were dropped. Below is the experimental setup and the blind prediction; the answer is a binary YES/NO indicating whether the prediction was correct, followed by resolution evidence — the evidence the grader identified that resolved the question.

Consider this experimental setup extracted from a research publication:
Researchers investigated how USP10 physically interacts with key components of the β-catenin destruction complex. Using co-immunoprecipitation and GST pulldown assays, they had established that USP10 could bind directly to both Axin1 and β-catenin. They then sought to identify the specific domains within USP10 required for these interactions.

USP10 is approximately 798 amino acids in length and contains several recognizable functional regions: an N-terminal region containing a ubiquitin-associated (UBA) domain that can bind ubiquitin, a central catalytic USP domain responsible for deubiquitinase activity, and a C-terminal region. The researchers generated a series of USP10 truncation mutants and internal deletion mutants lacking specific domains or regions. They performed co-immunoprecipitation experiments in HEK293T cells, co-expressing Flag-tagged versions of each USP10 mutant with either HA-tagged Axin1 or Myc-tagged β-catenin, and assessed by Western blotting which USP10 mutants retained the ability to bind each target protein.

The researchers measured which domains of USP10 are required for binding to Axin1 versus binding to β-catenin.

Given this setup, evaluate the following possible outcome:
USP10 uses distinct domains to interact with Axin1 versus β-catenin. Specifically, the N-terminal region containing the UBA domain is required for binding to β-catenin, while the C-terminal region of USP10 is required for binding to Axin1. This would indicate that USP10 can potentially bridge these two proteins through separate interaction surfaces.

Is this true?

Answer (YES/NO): NO